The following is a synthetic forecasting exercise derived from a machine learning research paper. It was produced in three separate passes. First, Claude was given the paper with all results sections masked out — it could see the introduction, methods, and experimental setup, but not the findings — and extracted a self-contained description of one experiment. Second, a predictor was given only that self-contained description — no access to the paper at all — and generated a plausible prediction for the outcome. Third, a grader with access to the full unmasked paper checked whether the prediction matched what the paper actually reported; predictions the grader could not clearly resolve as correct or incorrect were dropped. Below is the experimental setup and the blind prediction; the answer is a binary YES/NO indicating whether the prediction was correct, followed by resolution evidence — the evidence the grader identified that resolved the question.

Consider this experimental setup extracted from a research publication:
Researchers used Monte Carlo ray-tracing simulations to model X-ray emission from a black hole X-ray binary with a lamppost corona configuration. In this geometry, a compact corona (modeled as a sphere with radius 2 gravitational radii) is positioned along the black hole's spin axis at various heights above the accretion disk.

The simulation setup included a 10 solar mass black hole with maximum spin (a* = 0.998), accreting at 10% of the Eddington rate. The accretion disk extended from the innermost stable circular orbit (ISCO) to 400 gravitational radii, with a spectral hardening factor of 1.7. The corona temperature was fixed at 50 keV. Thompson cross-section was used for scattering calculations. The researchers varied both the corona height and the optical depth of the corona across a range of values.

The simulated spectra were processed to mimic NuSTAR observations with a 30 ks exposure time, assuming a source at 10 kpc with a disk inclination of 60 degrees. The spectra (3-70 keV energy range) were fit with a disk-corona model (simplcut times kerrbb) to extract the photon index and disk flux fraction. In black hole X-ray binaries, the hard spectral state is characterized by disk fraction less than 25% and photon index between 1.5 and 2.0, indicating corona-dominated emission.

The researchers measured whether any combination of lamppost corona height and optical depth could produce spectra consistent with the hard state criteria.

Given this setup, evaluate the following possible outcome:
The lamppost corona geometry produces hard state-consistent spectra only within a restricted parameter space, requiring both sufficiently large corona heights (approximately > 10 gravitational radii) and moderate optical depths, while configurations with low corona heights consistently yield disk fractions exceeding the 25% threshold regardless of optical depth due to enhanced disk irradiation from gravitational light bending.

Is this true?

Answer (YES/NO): NO